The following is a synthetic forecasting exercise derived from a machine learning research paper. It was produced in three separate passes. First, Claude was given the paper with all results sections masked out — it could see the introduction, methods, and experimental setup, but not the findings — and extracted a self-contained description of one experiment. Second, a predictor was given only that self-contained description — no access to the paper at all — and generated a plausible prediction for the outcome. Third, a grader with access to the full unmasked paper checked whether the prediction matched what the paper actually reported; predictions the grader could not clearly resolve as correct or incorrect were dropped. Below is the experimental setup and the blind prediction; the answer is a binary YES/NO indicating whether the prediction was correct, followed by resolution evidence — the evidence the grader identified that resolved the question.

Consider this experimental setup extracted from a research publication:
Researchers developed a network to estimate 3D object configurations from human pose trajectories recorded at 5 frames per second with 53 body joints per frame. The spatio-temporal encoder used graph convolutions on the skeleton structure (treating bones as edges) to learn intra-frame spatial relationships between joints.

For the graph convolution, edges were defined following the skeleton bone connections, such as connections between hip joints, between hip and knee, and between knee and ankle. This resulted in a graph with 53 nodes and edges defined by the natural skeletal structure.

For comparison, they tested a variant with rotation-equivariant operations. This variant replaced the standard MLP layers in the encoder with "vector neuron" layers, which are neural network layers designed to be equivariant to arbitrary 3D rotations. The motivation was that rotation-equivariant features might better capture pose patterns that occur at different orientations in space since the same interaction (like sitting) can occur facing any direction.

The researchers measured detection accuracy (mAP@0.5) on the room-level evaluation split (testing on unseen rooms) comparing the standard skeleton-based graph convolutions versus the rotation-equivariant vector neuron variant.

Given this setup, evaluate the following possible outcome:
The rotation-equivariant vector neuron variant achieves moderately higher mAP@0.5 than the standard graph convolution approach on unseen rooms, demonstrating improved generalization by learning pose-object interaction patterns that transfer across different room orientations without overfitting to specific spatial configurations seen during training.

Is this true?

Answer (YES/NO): NO